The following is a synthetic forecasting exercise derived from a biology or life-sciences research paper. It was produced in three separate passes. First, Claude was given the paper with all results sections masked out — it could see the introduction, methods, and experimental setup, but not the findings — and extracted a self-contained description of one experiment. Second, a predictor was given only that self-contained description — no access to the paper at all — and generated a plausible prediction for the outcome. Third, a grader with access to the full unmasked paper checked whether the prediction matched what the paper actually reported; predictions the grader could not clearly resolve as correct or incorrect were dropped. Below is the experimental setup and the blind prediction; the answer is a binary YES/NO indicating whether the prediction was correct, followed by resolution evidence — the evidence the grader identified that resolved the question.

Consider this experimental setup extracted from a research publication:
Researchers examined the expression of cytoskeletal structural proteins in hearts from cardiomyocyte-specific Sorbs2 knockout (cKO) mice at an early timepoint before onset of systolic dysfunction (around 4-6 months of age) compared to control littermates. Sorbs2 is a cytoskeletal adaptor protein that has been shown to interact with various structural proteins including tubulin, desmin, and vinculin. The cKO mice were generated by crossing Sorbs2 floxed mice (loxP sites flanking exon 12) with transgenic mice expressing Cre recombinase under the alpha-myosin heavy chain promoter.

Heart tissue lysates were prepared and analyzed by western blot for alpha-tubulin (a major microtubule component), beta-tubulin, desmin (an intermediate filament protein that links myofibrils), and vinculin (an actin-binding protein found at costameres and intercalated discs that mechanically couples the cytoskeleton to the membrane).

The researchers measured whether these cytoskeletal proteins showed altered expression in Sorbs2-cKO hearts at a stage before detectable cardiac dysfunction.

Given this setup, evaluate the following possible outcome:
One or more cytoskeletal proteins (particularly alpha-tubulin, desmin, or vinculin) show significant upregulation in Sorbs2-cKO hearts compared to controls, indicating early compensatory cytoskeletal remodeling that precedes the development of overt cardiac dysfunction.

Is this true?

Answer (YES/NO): YES